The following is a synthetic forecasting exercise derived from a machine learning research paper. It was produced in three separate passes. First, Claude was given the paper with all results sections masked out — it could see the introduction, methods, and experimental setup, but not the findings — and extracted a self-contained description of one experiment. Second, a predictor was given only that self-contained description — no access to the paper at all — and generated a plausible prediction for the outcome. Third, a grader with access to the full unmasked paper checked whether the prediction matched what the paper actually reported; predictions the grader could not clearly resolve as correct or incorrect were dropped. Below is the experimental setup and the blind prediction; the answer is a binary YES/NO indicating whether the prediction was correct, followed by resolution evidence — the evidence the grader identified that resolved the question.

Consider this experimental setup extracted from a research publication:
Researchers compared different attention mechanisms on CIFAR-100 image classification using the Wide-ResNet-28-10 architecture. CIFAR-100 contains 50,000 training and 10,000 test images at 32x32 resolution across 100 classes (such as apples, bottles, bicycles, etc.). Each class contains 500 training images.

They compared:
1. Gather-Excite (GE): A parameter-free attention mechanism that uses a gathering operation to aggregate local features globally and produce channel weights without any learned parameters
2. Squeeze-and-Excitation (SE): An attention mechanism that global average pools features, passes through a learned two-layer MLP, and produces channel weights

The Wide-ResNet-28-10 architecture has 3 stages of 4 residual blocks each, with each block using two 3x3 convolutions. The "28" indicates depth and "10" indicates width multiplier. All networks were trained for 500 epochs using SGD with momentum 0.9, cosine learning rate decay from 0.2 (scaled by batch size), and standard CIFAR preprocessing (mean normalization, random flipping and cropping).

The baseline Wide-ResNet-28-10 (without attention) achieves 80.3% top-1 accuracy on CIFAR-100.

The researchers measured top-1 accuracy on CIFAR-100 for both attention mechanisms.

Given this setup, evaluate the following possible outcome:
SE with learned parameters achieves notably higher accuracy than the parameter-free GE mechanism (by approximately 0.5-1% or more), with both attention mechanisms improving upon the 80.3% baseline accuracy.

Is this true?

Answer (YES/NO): NO